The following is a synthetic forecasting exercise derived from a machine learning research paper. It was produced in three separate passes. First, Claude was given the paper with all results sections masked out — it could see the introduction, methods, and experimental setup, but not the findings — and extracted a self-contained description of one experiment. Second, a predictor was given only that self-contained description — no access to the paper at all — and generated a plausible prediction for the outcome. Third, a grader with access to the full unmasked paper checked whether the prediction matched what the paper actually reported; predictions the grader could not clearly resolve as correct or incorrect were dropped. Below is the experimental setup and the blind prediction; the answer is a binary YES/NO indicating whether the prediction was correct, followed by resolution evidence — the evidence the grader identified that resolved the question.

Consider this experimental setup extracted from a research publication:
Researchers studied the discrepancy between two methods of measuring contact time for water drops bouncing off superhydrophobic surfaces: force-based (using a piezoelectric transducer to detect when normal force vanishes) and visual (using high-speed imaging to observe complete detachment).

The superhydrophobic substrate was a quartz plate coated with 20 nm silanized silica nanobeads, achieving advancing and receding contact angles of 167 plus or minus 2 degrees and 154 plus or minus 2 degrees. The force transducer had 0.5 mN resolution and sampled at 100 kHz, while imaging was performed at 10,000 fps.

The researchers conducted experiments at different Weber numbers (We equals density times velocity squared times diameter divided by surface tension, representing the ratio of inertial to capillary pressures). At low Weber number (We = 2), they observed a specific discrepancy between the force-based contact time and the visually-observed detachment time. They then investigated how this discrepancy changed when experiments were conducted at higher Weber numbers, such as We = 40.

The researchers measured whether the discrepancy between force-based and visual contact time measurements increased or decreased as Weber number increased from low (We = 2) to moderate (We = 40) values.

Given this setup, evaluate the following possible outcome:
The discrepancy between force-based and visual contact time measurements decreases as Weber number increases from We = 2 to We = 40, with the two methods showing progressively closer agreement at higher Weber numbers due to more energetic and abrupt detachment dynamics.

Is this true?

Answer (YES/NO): NO